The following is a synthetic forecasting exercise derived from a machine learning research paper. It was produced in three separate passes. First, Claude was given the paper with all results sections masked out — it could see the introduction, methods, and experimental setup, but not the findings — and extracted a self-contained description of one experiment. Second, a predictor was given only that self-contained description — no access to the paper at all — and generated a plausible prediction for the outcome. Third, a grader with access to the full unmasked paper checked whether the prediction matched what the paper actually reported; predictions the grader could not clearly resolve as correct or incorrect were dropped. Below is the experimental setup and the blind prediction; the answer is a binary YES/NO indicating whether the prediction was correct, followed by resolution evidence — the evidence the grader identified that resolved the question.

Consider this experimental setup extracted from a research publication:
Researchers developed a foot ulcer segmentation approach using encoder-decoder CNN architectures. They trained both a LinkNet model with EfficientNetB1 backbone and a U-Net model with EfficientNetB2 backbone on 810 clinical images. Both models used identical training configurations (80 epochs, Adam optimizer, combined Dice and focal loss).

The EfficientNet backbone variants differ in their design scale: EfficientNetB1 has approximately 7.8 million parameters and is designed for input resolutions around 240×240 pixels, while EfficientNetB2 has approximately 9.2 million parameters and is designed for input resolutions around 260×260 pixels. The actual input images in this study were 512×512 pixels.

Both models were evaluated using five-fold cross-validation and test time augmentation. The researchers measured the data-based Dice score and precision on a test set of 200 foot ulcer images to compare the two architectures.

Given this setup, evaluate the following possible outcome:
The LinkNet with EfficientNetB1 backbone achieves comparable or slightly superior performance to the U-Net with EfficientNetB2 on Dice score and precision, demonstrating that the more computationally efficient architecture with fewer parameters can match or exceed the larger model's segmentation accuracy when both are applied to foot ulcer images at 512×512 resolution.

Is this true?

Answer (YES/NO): YES